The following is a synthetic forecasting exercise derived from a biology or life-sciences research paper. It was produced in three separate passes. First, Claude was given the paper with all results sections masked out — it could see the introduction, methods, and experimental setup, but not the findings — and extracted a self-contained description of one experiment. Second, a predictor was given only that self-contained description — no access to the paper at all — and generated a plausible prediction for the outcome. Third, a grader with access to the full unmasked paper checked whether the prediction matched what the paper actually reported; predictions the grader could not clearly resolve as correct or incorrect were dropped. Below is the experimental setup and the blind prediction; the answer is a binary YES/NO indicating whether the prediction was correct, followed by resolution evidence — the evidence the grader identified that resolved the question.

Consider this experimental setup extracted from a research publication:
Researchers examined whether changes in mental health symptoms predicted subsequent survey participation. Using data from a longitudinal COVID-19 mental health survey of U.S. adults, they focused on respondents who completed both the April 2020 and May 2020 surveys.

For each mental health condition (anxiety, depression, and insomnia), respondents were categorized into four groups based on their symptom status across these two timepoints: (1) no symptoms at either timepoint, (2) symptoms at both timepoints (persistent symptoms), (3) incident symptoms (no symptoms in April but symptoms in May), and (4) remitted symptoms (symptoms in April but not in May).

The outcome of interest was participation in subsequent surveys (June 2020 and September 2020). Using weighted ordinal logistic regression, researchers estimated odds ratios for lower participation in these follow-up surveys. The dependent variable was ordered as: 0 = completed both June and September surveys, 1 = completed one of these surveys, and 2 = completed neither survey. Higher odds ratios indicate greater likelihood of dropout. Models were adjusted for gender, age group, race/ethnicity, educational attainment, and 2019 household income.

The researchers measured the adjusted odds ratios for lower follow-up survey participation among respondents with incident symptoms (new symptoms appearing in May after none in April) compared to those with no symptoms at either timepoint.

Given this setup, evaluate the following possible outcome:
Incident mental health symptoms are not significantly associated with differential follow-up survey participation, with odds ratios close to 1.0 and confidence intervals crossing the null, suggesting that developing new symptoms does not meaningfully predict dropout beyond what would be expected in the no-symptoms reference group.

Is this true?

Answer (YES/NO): NO